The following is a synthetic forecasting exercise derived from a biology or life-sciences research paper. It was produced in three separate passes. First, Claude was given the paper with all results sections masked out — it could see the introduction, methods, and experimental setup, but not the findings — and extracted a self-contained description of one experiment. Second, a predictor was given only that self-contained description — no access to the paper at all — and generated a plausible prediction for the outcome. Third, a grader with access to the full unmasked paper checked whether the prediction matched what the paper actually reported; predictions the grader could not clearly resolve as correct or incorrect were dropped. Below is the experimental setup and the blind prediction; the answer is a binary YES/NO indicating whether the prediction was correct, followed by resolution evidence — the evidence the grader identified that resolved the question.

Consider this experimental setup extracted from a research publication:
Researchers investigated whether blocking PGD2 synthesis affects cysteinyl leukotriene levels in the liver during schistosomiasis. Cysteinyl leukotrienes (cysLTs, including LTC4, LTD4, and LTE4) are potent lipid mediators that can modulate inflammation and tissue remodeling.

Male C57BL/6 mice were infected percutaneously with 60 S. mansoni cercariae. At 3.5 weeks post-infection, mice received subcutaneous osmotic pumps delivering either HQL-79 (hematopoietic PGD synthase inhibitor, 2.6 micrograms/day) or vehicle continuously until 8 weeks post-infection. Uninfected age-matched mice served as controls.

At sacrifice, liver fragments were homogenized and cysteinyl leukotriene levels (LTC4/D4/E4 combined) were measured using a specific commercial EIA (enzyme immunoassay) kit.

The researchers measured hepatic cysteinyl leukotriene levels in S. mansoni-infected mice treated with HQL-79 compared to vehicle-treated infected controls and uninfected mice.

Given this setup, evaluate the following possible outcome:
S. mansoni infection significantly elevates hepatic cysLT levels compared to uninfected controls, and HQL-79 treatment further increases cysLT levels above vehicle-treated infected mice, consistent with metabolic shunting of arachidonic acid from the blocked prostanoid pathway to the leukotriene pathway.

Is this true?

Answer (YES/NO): NO